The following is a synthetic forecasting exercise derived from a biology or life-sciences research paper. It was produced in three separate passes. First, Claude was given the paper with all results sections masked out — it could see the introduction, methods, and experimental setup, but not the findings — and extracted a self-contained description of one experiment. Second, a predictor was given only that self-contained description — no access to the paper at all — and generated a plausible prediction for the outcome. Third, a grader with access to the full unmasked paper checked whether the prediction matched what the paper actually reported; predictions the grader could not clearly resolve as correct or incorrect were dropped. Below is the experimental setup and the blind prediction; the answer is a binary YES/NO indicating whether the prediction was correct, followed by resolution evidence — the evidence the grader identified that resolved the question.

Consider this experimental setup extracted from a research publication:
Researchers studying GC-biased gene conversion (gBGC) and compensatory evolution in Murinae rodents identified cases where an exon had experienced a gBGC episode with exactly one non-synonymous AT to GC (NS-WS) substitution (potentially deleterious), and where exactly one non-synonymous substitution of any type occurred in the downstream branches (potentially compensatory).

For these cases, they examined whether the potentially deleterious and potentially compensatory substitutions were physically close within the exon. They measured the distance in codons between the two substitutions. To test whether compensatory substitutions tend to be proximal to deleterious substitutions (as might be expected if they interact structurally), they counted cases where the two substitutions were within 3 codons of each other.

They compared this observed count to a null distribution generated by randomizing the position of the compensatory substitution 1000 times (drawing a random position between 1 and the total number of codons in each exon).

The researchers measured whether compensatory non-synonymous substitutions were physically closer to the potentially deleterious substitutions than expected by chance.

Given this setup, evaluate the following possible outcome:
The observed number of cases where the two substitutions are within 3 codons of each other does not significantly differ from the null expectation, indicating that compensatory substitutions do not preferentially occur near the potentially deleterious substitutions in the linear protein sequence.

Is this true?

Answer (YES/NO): NO